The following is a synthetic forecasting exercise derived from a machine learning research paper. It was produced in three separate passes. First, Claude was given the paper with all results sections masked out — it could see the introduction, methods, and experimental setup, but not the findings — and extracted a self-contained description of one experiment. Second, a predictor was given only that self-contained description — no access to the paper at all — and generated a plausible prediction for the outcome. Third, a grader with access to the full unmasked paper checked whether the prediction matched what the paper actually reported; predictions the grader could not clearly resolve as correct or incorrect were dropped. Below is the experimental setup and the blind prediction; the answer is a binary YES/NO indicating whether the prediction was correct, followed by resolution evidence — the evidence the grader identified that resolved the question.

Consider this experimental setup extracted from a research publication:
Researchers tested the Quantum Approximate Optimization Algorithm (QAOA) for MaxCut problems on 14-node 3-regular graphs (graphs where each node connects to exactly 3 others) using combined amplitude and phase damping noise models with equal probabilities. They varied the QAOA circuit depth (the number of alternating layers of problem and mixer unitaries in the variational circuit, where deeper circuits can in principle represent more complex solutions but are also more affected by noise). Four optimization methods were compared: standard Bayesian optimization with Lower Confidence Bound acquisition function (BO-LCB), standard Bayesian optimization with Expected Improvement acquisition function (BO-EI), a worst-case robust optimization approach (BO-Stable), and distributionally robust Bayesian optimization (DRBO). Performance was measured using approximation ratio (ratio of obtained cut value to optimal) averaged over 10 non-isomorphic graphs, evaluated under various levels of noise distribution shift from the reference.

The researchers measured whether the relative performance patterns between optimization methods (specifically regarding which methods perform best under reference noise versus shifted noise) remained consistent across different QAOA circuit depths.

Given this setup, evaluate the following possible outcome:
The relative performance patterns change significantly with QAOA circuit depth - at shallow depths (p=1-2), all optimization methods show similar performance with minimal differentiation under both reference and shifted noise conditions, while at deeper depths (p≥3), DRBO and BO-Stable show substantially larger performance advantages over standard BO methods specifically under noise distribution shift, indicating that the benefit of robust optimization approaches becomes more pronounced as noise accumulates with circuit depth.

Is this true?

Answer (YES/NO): NO